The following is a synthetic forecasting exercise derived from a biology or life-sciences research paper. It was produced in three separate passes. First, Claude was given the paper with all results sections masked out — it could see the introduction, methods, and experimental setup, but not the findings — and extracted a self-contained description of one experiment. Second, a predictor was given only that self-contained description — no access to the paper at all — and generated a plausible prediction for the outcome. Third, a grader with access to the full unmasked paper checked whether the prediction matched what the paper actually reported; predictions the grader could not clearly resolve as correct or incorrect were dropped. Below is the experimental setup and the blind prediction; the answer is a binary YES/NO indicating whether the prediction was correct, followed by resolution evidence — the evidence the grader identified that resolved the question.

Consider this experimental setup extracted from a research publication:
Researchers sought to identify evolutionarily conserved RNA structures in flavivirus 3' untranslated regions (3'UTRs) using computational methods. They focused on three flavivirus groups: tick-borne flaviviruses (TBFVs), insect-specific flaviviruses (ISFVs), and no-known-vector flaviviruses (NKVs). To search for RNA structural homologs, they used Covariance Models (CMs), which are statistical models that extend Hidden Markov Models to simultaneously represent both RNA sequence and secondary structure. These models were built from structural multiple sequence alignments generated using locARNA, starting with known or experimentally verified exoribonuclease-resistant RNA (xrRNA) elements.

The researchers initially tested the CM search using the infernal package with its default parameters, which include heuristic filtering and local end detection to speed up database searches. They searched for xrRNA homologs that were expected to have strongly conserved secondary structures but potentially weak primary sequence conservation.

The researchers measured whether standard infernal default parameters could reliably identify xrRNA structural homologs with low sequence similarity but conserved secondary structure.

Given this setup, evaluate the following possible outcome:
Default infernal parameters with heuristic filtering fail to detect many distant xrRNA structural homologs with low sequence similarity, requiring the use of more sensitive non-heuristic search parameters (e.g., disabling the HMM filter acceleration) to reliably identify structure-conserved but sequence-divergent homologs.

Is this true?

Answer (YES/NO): YES